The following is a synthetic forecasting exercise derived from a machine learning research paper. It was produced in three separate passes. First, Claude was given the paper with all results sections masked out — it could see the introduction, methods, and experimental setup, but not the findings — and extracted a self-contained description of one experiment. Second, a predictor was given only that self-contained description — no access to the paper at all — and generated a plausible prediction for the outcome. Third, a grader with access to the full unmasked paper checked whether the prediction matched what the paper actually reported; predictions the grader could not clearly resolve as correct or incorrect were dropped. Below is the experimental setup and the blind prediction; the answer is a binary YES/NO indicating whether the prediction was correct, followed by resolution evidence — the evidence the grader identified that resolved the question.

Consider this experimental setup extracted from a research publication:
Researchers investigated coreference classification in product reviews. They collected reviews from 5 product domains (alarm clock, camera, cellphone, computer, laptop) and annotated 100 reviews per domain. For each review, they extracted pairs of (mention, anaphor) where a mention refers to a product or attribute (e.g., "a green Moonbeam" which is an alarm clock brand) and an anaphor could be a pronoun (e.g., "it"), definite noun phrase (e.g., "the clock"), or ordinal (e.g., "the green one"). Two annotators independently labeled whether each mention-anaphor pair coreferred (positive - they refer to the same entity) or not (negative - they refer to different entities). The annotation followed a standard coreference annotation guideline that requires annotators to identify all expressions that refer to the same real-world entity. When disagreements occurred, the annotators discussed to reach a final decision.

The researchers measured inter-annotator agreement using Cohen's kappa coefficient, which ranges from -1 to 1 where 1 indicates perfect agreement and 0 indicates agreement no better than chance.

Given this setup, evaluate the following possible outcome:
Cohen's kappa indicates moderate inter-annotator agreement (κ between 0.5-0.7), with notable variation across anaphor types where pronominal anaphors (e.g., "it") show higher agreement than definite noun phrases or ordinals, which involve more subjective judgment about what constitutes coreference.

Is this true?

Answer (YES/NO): NO